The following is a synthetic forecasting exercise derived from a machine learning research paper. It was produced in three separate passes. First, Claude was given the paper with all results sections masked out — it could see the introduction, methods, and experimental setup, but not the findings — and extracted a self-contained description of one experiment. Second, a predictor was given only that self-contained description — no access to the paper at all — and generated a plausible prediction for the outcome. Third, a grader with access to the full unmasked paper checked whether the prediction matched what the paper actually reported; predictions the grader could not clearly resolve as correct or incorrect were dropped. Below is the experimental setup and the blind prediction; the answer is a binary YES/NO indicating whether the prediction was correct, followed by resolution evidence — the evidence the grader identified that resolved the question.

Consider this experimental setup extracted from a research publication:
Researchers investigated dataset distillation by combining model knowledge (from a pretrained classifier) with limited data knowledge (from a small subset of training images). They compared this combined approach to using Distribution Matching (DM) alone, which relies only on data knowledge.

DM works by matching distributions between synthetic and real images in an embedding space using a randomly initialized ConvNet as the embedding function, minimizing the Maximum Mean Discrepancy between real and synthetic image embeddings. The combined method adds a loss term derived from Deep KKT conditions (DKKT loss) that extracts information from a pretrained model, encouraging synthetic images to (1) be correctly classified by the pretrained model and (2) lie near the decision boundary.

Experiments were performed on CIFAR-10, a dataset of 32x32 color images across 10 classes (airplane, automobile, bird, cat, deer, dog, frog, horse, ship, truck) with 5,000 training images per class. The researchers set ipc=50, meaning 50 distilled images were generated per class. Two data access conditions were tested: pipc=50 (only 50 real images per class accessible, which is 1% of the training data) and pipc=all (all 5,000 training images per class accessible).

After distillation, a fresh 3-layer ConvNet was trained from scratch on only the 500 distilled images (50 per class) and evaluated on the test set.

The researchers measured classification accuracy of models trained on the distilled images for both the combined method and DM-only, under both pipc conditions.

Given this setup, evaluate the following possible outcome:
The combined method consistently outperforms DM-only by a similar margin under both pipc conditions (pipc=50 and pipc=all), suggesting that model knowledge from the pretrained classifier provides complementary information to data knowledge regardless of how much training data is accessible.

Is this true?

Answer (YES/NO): NO